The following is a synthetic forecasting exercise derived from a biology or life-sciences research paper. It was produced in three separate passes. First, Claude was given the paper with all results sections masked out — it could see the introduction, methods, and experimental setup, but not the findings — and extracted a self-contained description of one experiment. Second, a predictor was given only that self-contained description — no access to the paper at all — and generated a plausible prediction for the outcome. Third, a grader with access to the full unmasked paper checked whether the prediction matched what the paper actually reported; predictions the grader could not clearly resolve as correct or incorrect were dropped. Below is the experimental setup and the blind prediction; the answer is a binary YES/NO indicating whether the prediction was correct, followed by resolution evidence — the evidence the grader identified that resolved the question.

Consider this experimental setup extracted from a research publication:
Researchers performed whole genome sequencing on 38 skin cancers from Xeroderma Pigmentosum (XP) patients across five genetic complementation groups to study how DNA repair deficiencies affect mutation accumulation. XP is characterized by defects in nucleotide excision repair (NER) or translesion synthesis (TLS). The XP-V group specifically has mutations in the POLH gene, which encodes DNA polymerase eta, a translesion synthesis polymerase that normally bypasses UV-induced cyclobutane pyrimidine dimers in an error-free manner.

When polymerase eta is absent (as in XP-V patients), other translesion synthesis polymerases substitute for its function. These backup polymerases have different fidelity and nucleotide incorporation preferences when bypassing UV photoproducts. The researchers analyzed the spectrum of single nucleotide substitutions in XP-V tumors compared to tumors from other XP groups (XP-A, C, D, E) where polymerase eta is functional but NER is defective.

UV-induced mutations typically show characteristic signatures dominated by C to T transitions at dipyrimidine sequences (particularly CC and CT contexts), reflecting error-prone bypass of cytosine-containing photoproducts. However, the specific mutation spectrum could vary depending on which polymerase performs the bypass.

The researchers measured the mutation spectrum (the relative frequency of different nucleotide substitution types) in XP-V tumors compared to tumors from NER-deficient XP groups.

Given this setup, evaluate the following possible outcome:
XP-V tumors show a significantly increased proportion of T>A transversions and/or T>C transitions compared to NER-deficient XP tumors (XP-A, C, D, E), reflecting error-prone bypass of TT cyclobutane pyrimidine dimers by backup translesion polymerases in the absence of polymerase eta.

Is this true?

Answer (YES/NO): YES